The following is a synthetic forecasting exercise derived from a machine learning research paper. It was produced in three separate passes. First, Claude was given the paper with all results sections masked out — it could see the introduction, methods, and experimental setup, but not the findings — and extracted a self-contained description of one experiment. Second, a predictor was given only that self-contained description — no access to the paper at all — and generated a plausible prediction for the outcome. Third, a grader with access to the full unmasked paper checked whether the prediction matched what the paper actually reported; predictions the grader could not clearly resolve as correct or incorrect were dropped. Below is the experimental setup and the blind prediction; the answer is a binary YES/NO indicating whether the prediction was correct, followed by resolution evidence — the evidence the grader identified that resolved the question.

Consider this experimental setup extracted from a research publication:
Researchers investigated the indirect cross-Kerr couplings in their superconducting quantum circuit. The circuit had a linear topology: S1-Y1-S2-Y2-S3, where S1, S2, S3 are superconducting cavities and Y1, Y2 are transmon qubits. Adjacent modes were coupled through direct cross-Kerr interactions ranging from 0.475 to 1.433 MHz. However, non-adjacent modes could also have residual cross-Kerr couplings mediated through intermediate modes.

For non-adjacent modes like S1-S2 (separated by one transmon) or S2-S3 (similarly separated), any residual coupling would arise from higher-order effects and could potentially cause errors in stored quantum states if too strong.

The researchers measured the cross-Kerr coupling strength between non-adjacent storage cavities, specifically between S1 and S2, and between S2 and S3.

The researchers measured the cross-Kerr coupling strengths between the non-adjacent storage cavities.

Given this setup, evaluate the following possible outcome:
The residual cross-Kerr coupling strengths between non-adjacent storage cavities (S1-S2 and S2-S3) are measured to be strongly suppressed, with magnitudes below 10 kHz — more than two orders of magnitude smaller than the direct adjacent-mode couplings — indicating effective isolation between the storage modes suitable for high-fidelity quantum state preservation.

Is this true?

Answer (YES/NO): YES